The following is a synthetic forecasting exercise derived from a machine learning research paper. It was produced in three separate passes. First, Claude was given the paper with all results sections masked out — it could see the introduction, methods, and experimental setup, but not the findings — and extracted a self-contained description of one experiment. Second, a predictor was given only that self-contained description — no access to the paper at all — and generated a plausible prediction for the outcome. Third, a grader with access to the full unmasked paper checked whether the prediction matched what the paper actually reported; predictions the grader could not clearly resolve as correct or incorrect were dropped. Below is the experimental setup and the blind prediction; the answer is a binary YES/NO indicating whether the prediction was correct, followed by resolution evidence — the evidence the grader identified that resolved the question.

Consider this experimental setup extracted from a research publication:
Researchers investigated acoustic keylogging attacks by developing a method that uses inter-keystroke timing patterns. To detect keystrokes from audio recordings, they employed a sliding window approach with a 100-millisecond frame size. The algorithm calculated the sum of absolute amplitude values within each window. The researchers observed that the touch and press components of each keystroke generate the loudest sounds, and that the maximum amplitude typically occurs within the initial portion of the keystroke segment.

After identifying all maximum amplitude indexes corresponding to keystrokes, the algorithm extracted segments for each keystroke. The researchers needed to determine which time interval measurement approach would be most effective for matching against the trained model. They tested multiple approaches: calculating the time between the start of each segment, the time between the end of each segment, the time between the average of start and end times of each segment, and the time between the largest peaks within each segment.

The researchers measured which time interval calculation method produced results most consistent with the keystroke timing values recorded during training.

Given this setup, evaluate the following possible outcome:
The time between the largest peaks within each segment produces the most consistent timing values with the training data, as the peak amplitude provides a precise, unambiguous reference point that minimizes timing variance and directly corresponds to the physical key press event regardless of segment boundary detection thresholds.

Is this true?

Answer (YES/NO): NO